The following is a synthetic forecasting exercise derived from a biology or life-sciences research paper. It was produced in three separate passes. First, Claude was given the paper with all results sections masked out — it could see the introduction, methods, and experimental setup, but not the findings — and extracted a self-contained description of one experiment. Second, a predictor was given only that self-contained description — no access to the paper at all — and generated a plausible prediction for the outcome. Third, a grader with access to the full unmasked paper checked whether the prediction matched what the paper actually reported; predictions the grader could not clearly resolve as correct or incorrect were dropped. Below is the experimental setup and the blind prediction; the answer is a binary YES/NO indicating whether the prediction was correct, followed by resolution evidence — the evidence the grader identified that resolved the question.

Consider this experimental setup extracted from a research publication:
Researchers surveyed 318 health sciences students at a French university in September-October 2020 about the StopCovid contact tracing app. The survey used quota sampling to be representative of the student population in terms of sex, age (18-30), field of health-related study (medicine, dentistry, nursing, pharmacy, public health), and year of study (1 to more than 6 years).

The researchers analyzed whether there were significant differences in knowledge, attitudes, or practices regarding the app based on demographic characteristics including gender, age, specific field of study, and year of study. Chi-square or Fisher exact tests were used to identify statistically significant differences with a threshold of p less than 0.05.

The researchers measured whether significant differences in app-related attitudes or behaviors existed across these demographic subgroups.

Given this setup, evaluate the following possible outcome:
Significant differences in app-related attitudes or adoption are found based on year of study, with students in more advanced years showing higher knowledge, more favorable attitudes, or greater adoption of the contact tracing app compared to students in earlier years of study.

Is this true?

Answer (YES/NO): NO